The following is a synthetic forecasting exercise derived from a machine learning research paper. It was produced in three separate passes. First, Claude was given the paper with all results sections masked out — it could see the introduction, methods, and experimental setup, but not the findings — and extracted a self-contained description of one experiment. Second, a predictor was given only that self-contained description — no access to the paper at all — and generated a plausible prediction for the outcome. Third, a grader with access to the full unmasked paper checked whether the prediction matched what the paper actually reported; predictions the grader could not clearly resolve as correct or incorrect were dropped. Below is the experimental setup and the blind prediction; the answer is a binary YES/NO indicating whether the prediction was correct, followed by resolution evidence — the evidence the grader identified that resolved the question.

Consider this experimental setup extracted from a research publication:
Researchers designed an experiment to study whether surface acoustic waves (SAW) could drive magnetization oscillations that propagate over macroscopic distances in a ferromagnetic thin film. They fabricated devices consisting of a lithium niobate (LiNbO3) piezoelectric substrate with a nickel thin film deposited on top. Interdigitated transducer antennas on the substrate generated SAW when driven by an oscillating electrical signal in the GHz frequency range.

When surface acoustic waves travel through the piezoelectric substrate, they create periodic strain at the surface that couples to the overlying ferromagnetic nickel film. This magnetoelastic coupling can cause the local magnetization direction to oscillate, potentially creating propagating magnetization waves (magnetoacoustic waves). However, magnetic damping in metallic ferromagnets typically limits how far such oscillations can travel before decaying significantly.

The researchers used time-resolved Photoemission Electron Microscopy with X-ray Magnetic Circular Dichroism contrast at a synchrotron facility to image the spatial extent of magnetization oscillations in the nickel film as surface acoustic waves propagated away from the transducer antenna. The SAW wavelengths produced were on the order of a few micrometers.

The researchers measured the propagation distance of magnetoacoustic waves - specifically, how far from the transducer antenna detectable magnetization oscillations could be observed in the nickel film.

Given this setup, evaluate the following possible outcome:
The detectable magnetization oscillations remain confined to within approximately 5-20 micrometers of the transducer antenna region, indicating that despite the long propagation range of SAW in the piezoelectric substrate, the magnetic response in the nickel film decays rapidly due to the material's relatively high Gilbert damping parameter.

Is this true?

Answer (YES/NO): NO